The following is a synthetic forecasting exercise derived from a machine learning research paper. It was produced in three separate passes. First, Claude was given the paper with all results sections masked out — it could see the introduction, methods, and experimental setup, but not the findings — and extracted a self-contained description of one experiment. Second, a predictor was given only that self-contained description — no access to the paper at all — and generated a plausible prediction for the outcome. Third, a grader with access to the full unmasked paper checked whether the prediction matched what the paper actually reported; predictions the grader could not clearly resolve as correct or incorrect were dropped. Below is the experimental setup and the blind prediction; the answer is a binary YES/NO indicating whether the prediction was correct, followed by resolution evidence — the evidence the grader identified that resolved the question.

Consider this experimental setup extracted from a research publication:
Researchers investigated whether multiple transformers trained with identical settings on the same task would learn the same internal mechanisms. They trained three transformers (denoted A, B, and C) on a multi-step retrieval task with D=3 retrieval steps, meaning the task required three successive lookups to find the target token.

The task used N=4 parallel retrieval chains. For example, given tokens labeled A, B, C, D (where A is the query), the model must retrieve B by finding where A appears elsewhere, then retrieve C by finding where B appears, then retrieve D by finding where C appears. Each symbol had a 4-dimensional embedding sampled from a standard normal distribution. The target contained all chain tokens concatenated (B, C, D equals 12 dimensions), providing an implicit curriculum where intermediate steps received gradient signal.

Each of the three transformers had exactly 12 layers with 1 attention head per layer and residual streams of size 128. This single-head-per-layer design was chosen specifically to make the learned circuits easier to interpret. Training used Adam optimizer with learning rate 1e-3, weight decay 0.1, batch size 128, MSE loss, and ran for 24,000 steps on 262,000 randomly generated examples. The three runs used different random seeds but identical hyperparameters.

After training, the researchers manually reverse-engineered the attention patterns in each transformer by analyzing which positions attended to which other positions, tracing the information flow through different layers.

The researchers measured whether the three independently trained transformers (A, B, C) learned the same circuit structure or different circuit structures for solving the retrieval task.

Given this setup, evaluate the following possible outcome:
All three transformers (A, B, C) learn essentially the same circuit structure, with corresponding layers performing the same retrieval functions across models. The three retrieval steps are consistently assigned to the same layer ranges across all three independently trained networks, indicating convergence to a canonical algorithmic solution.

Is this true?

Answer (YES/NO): NO